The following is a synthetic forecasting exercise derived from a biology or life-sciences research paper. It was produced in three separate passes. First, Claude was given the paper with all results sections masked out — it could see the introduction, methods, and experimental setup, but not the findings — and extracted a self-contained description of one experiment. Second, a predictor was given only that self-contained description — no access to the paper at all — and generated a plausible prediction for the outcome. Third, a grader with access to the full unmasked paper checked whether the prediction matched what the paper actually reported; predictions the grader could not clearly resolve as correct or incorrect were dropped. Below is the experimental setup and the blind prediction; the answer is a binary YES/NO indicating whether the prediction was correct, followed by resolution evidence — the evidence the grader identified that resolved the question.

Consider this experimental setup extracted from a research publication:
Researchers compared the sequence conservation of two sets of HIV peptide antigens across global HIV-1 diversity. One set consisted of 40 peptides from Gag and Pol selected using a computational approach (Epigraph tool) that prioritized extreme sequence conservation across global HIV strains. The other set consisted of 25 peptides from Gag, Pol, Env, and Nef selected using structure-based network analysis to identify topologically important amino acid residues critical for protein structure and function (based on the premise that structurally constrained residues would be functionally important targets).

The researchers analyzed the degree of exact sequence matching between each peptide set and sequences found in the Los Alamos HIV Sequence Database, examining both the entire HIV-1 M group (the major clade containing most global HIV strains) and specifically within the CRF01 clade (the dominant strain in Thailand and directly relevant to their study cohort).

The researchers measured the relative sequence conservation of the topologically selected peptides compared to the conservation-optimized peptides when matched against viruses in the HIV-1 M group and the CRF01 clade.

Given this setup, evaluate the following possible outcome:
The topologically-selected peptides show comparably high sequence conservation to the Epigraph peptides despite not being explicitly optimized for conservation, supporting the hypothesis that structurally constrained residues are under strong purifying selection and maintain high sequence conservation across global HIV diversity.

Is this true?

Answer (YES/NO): NO